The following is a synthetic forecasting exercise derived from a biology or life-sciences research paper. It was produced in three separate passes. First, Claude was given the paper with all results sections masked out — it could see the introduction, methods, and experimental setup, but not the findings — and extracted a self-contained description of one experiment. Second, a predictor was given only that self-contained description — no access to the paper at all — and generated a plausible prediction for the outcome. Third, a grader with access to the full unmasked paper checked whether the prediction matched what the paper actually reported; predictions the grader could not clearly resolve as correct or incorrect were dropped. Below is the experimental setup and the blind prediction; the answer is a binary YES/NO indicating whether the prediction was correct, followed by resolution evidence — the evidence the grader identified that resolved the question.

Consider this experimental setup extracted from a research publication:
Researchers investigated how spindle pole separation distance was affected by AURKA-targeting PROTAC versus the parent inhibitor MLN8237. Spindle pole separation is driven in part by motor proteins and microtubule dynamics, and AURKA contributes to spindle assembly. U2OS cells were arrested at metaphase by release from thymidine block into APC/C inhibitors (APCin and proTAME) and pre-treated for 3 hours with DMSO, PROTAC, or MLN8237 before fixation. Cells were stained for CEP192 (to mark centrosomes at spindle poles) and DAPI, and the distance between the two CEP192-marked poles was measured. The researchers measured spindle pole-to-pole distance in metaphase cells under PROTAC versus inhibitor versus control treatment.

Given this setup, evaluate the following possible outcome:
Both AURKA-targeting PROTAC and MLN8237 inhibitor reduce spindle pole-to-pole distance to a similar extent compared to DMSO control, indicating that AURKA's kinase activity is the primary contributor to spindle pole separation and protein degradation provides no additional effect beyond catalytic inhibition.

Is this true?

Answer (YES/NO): NO